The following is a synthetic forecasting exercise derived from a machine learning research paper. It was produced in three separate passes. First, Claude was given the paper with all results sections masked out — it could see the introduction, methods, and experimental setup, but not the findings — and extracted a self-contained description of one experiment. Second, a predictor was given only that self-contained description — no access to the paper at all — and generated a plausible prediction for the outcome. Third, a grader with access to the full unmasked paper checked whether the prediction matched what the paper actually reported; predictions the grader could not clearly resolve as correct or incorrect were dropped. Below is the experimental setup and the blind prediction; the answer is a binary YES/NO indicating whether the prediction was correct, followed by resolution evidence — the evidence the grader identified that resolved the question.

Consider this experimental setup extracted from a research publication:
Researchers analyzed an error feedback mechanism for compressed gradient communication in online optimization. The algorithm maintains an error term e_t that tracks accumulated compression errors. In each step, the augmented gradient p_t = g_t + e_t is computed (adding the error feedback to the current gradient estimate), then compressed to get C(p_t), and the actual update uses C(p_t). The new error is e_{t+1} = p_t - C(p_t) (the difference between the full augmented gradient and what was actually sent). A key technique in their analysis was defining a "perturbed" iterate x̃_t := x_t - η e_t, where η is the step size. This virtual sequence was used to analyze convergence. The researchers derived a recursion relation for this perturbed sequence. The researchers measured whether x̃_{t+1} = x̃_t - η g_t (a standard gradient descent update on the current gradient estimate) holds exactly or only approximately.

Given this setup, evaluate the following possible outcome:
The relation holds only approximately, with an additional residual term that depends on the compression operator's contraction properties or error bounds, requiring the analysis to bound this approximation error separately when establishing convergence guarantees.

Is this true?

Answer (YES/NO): NO